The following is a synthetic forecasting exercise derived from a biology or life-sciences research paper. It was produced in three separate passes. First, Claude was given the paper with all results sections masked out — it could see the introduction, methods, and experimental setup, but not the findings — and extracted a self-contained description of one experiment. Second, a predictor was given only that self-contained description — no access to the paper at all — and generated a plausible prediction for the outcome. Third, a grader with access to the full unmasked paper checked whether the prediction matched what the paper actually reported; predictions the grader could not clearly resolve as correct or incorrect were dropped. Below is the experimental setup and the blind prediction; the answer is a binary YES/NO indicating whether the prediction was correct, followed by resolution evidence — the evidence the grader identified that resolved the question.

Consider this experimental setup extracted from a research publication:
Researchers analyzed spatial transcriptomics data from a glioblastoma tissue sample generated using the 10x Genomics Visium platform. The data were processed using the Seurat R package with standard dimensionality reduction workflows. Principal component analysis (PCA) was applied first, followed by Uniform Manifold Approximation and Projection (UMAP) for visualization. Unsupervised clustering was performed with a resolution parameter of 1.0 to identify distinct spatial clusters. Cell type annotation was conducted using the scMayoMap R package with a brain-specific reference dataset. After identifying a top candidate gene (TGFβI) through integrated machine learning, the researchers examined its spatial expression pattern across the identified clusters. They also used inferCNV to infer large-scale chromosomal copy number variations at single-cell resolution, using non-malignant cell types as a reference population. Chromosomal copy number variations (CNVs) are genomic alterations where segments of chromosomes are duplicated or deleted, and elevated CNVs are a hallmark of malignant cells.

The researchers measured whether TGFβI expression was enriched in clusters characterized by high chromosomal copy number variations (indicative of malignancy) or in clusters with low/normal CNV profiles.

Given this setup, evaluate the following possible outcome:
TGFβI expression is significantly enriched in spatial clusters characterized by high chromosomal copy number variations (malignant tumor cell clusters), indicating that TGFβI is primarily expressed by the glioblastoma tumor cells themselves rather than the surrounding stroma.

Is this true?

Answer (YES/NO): YES